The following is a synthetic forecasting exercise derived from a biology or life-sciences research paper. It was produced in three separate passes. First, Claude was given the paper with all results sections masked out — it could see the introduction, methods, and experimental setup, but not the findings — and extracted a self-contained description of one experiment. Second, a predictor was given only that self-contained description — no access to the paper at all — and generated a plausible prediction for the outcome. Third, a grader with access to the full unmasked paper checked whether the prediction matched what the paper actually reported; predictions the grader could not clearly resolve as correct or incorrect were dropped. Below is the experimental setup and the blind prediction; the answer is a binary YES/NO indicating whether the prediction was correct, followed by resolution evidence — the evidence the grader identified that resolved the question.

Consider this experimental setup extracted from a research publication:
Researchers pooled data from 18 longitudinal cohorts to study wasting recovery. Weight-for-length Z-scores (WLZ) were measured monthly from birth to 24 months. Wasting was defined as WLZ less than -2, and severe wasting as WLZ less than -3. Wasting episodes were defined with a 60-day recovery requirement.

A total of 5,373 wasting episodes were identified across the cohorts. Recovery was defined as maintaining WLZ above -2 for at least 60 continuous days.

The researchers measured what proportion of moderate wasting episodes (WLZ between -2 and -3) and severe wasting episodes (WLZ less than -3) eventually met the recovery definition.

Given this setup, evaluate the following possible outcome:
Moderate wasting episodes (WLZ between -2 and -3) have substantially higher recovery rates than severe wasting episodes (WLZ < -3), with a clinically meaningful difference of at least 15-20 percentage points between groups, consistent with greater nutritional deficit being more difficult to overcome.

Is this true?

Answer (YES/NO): NO